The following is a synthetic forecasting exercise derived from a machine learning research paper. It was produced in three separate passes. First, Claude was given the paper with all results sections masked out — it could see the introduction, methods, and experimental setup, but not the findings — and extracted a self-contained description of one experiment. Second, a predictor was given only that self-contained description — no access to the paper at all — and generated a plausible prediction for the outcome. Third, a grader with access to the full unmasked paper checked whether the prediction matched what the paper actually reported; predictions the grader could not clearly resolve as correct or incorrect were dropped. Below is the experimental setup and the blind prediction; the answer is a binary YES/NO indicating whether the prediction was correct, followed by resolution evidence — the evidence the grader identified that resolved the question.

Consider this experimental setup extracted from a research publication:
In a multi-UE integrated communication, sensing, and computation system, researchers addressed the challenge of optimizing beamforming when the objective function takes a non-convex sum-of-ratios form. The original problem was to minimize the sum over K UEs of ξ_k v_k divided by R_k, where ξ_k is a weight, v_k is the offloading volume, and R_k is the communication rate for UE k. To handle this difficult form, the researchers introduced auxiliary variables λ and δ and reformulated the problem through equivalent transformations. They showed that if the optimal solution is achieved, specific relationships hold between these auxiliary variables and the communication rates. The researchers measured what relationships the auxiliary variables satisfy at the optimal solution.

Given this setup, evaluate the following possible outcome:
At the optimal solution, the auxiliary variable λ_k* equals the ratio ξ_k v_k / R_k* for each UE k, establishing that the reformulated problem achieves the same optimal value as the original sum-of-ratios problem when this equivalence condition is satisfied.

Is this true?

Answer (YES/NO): YES